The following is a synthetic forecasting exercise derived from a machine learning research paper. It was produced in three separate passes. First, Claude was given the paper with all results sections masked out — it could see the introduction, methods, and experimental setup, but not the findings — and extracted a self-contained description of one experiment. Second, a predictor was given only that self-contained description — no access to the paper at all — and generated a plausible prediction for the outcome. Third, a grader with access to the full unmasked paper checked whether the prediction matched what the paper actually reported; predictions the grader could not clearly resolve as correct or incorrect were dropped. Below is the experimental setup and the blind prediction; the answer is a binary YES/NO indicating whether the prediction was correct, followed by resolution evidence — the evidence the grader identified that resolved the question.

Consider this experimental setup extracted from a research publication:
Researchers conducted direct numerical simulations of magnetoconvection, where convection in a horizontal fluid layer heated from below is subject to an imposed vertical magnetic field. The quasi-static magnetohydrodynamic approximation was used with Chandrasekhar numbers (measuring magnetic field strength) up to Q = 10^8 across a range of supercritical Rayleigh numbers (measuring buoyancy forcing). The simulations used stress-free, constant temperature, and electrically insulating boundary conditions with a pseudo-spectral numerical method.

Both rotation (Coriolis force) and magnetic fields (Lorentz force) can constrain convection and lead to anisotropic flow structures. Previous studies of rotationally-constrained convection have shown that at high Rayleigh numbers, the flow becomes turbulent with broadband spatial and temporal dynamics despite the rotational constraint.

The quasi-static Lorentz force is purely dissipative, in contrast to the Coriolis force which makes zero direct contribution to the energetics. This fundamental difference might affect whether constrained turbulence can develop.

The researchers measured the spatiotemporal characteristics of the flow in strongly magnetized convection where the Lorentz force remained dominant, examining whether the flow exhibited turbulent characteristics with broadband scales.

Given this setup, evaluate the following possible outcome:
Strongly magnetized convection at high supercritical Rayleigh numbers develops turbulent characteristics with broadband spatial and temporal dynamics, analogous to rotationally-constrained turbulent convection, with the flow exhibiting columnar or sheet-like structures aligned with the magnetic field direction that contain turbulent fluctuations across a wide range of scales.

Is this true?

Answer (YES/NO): NO